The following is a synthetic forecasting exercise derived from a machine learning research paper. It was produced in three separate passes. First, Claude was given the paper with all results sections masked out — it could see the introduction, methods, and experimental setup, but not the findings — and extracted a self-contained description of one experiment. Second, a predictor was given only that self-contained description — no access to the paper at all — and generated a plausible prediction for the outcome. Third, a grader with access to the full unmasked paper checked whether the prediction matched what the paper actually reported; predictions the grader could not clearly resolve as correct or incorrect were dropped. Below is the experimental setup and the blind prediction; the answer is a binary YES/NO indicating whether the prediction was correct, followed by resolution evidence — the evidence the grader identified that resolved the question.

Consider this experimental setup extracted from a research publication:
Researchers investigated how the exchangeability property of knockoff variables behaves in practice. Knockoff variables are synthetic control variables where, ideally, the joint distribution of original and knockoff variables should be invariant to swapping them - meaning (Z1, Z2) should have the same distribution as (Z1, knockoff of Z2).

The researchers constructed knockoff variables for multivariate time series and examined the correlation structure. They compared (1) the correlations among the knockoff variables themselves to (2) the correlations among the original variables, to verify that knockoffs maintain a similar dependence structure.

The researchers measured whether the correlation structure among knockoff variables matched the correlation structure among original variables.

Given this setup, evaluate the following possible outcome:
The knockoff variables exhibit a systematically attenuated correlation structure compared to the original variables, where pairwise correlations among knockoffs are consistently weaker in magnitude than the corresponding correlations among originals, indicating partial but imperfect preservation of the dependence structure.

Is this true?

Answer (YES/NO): NO